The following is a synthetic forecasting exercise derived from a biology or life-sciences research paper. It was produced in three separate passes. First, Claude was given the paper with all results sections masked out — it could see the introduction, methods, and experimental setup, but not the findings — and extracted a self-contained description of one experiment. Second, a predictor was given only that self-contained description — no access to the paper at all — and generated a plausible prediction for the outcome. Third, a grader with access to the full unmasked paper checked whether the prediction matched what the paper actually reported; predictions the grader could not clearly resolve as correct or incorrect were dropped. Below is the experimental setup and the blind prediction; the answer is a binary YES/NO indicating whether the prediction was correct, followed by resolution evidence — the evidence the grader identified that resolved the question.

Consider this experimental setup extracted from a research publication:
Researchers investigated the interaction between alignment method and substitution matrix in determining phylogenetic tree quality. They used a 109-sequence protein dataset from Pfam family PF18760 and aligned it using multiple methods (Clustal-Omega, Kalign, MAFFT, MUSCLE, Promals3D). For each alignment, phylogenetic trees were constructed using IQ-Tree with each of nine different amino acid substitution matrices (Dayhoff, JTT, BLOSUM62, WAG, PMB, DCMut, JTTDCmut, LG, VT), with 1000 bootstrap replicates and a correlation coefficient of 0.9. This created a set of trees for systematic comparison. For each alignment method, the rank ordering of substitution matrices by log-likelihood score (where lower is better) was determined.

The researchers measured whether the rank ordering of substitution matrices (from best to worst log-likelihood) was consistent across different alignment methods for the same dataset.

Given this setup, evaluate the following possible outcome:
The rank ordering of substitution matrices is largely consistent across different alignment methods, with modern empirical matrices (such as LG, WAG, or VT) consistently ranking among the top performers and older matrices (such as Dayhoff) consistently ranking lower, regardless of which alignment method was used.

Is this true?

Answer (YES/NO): NO